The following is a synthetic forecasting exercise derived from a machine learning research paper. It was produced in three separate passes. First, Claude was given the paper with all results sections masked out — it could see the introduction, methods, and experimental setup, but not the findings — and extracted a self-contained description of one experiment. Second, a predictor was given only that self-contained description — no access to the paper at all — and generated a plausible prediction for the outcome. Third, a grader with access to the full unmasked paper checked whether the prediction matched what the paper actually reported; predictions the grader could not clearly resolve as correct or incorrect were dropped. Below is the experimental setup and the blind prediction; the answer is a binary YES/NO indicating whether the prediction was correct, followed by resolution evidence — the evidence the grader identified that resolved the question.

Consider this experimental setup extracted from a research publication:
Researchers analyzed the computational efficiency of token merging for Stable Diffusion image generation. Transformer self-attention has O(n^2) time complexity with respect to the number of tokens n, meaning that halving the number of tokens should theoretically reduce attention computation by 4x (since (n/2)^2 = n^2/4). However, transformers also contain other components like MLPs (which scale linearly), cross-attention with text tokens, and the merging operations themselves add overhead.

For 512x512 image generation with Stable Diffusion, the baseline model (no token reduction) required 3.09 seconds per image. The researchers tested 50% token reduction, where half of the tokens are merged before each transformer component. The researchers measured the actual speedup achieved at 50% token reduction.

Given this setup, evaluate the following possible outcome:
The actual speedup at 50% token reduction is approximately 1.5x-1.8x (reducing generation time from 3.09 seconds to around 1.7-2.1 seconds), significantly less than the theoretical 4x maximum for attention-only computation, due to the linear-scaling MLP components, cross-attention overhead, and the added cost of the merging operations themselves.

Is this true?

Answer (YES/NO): NO